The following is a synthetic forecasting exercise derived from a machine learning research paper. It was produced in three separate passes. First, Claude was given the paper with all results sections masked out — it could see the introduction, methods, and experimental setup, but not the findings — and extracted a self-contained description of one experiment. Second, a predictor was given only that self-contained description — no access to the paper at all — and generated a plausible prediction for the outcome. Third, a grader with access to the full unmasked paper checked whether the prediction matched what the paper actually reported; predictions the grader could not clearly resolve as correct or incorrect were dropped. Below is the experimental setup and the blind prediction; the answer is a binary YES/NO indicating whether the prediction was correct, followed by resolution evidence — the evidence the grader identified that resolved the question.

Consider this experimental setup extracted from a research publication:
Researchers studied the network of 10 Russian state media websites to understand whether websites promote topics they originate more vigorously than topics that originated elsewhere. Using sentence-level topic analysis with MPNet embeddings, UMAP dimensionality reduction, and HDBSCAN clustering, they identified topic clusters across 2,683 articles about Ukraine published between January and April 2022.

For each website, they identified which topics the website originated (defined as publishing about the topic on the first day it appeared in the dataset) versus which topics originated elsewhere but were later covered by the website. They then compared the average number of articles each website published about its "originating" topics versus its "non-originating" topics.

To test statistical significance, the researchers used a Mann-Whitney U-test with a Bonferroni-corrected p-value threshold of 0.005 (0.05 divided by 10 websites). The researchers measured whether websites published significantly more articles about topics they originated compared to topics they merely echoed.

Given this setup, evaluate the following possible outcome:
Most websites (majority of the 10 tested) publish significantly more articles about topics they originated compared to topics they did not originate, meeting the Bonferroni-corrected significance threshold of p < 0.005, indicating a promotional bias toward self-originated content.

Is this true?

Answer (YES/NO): YES